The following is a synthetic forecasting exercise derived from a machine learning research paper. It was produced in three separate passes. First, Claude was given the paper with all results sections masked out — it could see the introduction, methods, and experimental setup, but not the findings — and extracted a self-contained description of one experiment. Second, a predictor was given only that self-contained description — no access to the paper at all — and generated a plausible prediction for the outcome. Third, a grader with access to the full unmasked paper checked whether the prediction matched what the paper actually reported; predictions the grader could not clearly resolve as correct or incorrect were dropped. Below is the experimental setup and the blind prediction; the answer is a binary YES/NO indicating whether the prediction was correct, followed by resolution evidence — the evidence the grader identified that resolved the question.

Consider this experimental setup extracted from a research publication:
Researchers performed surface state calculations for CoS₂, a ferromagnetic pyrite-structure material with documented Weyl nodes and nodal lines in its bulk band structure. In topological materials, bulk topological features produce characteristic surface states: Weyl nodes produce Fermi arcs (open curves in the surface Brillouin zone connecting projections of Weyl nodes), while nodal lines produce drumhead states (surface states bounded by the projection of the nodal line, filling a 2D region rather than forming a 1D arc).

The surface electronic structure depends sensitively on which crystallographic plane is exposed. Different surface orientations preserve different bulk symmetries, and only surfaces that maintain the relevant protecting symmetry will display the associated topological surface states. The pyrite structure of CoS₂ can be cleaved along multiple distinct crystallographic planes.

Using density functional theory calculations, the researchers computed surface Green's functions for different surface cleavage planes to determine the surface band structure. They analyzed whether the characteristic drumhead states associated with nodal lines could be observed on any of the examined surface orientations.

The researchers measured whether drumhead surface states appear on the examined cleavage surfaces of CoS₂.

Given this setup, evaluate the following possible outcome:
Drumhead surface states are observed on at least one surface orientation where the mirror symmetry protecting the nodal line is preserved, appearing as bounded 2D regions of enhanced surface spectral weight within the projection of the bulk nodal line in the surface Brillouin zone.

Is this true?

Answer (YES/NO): YES